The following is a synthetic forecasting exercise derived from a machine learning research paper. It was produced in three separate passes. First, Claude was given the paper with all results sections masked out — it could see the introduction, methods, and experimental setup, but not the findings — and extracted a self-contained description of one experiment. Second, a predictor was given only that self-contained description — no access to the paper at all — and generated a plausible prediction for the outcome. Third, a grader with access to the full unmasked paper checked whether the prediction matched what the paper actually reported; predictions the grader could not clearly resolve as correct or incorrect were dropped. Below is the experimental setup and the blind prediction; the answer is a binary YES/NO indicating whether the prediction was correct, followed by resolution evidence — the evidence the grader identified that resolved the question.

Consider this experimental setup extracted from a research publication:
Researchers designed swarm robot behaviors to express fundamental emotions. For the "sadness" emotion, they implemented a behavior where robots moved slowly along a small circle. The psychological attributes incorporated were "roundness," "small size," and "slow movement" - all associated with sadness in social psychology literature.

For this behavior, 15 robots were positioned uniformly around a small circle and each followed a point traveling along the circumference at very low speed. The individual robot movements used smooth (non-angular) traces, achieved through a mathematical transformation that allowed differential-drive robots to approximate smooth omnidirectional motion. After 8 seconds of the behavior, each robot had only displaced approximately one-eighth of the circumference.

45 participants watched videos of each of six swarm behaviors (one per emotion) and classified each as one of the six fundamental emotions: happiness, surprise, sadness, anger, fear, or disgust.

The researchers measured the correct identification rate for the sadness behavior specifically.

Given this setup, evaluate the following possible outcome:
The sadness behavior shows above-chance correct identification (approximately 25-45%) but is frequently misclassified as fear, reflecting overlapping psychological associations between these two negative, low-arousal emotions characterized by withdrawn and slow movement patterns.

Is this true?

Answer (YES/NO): NO